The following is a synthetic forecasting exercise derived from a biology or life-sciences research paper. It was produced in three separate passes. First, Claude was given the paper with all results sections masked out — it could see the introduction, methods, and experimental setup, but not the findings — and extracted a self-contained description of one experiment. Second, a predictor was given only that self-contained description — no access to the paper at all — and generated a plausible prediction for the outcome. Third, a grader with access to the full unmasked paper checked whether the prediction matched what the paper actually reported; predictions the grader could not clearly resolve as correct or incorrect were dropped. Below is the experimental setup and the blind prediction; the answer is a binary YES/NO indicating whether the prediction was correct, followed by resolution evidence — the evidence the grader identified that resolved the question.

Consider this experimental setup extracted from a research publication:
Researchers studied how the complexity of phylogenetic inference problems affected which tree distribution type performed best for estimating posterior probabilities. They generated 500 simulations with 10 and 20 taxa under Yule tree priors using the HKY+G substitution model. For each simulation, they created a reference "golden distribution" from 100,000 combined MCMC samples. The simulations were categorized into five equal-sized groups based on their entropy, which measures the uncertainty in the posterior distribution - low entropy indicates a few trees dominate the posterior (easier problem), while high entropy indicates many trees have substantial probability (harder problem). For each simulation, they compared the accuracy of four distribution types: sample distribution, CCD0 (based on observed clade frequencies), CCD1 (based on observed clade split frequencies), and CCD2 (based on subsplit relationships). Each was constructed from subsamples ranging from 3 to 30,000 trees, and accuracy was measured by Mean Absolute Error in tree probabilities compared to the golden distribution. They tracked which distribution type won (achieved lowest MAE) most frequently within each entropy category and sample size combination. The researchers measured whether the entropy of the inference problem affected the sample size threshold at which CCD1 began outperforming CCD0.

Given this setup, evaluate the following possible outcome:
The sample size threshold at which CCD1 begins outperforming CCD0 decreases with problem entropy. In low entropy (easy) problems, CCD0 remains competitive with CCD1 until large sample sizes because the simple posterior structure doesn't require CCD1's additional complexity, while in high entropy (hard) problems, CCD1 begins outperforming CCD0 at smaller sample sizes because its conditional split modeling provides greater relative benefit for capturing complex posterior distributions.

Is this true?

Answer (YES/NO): YES